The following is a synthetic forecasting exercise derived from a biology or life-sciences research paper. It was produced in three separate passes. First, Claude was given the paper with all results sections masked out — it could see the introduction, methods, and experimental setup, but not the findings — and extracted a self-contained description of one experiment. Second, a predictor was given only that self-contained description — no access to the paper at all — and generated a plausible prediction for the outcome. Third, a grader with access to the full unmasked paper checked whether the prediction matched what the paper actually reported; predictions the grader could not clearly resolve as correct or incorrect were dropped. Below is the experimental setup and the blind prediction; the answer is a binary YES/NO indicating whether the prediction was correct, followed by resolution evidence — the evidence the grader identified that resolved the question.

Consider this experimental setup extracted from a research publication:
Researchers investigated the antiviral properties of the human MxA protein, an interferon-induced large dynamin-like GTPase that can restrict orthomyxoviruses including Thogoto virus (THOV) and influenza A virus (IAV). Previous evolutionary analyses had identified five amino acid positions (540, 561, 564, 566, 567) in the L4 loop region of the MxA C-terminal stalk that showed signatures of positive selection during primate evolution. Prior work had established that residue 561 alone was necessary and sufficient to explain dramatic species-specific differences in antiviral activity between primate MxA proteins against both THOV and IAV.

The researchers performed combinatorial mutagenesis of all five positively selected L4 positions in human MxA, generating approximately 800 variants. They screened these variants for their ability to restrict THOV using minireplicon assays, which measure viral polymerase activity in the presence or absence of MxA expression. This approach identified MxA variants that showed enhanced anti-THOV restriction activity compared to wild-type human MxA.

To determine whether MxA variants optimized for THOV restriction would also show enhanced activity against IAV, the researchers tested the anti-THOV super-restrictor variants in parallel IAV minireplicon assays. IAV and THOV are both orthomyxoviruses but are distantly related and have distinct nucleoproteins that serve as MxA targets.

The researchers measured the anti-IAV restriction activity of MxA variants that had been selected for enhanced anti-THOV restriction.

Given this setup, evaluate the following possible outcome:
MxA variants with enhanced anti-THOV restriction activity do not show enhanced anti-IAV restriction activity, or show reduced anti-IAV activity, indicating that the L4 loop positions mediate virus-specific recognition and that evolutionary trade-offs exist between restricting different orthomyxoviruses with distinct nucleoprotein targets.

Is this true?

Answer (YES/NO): YES